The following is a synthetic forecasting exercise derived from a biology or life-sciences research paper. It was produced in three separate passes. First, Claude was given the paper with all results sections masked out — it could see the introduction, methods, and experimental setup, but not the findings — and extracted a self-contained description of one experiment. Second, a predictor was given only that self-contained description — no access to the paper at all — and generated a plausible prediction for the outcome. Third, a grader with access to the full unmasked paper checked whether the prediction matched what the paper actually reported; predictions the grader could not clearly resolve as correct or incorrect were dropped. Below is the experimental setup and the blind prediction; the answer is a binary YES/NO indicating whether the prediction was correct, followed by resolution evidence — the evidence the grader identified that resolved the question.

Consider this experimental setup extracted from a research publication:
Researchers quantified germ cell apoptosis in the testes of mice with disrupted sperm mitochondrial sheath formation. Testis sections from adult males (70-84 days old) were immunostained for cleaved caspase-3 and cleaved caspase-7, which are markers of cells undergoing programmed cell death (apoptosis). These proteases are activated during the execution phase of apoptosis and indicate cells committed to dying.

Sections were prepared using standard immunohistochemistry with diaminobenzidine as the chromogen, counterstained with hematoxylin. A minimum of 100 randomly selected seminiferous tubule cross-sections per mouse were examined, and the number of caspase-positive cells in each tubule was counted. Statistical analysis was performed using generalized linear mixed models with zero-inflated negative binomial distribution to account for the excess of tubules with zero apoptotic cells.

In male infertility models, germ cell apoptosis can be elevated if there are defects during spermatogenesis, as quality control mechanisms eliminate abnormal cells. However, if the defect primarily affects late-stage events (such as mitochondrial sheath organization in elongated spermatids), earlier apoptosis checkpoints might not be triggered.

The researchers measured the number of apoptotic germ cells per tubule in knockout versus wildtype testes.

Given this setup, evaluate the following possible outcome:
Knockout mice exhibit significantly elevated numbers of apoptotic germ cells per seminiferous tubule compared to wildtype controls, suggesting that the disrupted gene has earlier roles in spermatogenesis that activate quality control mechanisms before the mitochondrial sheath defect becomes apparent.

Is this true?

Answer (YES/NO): NO